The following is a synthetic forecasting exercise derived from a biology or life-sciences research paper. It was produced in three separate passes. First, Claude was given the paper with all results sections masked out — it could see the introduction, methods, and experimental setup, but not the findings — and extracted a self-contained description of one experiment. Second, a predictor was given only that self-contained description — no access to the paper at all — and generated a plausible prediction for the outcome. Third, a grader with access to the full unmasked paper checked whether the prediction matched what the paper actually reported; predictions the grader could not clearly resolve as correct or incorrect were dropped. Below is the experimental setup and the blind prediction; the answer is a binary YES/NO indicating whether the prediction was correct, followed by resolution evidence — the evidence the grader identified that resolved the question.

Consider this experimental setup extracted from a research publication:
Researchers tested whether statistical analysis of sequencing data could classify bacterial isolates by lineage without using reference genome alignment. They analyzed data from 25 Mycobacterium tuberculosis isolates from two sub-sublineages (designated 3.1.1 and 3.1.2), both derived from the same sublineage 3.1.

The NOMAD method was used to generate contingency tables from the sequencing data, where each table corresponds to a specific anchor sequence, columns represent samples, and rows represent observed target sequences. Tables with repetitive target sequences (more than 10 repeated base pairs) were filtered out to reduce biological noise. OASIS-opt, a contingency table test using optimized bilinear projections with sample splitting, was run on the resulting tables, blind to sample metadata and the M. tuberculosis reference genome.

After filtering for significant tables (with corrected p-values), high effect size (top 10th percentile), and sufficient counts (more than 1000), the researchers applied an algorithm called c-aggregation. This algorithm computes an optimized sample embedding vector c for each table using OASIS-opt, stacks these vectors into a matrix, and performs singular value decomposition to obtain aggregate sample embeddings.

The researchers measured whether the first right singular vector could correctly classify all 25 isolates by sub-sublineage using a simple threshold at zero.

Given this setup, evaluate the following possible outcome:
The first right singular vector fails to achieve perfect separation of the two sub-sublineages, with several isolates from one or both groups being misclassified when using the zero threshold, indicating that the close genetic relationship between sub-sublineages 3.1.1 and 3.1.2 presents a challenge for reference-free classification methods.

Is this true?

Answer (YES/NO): NO